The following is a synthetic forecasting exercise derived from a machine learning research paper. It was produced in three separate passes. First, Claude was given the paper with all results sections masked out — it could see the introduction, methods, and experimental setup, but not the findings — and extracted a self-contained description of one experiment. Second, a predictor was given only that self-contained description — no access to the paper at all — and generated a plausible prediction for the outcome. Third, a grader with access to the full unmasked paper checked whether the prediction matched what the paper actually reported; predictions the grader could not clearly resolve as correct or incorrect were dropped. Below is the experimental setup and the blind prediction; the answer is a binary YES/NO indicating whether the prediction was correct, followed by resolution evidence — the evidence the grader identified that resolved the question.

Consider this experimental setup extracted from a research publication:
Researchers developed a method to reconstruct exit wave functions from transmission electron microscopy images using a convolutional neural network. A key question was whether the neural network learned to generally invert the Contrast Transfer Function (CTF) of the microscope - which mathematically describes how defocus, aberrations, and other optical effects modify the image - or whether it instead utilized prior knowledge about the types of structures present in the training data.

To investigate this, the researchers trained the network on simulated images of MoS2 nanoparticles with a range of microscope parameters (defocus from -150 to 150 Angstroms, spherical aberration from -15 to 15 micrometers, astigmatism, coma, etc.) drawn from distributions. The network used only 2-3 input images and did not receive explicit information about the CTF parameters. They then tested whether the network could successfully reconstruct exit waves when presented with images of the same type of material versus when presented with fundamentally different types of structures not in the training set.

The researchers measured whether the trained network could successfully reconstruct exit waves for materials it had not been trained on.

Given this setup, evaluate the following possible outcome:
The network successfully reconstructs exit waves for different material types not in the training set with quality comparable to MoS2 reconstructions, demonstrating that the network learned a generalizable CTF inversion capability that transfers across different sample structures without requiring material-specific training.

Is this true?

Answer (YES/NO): NO